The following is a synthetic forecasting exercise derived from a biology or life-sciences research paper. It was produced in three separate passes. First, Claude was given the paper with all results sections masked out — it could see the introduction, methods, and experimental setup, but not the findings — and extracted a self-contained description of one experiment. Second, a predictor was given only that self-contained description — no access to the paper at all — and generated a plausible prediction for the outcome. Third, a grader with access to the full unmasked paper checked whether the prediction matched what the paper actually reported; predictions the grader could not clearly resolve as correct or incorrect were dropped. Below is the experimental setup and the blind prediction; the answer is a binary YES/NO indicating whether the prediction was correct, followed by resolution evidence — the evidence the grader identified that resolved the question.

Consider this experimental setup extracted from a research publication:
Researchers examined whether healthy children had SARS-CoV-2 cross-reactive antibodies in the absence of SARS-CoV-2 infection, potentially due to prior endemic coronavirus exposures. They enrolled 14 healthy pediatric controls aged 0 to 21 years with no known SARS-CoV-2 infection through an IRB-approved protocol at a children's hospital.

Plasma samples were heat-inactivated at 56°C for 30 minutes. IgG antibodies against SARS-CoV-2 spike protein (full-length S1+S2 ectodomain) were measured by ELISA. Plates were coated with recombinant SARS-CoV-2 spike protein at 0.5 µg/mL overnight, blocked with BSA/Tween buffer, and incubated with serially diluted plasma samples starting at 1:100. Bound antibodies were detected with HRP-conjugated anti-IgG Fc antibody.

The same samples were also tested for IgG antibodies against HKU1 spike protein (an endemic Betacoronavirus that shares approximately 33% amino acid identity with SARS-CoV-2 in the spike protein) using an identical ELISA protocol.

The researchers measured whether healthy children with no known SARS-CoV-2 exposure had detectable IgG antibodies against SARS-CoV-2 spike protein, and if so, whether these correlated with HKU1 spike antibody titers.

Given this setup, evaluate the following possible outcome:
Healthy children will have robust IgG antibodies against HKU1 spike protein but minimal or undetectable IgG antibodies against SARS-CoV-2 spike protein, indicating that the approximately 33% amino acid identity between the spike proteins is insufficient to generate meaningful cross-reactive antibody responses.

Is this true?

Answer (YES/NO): NO